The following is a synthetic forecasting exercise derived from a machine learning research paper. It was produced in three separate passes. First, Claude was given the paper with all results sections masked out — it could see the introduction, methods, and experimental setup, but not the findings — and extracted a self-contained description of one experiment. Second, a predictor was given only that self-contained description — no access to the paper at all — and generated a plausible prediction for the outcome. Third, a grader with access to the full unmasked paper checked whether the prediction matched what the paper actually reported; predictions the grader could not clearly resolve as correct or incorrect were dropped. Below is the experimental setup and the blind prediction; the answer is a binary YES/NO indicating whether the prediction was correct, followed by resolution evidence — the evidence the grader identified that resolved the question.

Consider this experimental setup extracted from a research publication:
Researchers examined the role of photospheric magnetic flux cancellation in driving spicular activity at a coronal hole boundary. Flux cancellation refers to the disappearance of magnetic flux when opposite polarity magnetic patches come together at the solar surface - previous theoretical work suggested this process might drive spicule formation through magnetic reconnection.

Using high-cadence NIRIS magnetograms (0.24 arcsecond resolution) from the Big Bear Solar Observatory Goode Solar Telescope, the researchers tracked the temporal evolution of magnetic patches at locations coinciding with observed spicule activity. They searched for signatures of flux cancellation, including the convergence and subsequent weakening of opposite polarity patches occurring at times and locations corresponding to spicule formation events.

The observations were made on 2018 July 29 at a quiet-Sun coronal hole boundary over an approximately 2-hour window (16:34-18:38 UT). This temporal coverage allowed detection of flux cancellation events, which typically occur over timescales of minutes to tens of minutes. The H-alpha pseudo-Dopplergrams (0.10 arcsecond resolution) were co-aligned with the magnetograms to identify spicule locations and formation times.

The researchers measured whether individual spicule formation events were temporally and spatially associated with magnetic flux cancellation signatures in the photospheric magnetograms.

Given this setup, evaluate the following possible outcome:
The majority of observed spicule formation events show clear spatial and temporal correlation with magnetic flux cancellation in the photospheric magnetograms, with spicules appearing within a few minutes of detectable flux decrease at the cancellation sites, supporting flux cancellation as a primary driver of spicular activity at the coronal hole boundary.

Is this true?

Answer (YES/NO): NO